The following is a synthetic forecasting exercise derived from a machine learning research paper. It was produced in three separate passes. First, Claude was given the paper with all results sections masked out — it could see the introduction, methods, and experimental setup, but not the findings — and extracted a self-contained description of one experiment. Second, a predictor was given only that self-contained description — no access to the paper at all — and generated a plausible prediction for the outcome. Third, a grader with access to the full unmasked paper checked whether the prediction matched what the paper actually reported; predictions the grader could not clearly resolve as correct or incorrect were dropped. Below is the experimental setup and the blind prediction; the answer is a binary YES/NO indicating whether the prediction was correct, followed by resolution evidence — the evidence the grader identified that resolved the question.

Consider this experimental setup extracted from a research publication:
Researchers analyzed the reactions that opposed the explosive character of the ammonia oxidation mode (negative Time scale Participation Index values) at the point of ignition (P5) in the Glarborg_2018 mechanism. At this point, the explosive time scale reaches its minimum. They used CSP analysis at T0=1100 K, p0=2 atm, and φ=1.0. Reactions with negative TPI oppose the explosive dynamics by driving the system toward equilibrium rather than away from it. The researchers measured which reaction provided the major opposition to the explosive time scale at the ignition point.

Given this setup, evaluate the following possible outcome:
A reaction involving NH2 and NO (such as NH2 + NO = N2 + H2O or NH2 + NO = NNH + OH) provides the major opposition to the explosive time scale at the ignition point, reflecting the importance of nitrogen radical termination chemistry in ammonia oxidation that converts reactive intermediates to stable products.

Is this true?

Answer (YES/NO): NO